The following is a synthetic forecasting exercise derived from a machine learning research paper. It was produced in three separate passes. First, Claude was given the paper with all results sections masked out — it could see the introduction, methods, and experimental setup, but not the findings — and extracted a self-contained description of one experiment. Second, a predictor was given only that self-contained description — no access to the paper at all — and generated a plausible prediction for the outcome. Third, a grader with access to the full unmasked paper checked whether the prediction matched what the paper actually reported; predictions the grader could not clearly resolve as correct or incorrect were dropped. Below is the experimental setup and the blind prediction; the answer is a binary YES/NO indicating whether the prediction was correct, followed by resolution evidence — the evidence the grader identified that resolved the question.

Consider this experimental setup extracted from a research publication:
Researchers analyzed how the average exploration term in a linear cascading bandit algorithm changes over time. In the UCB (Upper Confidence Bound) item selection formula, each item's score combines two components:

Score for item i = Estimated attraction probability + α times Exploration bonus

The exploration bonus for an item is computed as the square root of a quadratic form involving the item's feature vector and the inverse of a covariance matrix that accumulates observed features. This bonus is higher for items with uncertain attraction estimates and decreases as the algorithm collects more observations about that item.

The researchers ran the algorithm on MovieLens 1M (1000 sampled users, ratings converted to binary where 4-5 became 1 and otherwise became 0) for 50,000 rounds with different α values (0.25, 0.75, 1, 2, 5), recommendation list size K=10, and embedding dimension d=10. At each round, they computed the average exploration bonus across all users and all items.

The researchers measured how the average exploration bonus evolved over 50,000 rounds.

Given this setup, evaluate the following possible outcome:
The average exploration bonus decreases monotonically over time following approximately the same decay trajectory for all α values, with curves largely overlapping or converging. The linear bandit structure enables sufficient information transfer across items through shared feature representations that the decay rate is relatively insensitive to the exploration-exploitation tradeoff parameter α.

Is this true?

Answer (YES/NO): NO